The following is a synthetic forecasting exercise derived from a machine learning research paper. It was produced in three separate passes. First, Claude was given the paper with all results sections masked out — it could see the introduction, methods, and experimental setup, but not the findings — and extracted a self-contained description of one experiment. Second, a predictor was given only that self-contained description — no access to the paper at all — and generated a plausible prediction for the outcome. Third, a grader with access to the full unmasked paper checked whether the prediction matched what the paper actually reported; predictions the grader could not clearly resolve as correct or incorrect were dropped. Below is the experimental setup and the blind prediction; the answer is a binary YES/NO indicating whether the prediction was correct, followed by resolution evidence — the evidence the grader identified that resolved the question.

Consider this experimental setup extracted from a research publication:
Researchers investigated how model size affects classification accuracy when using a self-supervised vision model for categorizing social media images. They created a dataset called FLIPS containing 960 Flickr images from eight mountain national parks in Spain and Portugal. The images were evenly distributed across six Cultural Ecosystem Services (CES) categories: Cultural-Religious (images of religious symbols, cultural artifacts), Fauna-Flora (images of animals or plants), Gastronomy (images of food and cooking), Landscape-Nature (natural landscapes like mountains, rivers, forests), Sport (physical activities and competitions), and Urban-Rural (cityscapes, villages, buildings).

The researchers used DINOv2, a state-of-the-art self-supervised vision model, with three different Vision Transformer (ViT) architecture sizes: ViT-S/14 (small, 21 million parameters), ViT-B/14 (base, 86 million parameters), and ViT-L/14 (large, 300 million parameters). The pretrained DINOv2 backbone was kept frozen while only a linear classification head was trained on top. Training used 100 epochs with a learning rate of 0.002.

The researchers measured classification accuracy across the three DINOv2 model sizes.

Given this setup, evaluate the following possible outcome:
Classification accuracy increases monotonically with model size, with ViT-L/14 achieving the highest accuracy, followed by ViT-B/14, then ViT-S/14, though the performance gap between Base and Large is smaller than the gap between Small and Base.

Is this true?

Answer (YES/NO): YES